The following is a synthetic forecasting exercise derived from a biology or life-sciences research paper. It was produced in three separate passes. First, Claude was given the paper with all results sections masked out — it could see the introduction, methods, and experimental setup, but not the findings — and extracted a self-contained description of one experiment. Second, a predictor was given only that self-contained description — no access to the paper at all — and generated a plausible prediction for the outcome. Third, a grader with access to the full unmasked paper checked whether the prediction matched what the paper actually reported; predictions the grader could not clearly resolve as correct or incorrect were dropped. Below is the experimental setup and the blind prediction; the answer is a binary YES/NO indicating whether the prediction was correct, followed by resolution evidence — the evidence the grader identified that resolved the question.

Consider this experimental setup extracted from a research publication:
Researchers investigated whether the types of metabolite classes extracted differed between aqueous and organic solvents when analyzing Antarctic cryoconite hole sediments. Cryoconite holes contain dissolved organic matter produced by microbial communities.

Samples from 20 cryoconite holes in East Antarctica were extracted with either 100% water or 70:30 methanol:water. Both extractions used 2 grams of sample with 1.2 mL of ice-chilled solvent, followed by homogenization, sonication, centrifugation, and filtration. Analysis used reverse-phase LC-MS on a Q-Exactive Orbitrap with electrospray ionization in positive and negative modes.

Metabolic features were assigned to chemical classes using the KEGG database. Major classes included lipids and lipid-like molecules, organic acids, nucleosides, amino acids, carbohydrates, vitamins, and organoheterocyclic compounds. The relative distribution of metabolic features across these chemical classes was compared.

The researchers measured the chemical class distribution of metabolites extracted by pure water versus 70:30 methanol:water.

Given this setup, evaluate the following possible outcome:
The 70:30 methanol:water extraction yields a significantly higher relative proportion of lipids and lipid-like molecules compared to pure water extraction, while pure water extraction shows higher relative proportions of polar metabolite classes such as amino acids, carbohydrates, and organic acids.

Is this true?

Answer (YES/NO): YES